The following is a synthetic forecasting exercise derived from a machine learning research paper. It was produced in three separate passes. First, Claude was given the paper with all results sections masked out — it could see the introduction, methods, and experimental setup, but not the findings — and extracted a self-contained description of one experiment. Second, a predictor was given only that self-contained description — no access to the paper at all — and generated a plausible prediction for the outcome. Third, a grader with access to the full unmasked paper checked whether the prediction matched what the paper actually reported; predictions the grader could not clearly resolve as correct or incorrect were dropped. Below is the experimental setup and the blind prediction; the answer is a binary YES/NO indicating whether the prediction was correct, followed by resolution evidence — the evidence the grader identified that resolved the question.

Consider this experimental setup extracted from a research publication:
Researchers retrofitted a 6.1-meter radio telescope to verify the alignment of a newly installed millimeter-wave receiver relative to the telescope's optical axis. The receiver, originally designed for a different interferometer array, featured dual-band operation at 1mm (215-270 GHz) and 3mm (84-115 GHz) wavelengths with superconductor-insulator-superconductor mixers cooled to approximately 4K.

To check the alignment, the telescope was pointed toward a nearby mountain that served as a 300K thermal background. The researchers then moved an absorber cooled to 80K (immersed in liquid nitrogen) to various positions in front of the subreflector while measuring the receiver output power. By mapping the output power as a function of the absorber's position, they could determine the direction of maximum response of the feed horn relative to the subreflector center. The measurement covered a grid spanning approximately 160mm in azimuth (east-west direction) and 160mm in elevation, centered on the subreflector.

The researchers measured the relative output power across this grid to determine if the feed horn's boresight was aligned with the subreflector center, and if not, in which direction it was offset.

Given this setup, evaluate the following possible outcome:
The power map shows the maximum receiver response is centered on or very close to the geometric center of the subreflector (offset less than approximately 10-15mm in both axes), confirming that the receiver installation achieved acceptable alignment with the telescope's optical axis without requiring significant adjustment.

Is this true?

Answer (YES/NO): NO